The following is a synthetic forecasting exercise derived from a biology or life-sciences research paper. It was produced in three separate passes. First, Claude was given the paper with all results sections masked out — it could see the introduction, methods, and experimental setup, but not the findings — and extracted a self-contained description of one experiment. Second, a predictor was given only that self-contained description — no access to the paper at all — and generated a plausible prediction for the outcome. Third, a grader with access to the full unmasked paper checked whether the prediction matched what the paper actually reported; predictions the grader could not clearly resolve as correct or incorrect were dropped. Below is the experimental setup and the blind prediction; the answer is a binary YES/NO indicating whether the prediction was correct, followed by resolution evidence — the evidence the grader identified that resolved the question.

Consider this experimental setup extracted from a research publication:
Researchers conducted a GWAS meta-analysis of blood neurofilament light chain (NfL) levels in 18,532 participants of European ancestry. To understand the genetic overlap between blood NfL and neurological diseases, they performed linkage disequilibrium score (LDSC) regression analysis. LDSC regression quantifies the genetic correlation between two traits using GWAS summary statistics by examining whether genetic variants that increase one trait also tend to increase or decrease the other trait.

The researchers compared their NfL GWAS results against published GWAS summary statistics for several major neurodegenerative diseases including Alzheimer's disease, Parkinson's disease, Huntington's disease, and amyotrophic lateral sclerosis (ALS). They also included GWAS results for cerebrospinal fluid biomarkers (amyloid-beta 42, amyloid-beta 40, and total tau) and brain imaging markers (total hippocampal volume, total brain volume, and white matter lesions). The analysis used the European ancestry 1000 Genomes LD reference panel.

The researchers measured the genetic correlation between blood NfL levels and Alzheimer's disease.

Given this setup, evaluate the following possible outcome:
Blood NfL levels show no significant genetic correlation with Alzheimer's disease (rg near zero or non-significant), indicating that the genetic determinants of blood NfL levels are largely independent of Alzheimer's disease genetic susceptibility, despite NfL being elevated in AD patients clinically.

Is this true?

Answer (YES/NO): NO